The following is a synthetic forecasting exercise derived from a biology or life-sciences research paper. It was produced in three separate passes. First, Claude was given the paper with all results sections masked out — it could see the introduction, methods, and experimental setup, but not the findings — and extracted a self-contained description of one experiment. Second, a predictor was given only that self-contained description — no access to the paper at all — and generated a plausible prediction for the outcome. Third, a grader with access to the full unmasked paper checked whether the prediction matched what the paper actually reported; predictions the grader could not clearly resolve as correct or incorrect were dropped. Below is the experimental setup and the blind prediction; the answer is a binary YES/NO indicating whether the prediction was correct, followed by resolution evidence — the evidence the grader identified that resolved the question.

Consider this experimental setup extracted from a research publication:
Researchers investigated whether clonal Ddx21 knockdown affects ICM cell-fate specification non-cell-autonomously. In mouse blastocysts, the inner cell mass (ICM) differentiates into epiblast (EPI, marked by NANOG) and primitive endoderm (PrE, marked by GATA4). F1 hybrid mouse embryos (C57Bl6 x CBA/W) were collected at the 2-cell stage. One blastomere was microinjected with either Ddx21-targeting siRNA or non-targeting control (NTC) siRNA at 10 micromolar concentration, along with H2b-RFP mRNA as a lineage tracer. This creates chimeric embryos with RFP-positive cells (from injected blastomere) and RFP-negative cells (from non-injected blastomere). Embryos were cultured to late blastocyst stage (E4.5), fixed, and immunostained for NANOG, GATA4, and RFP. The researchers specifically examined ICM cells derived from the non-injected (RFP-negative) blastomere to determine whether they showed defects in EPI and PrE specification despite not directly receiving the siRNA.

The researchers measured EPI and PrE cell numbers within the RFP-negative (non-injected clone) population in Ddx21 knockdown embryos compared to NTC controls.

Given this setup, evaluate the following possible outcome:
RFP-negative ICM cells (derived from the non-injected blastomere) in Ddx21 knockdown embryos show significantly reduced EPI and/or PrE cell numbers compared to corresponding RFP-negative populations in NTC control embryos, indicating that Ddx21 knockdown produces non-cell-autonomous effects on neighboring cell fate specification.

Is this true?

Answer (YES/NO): YES